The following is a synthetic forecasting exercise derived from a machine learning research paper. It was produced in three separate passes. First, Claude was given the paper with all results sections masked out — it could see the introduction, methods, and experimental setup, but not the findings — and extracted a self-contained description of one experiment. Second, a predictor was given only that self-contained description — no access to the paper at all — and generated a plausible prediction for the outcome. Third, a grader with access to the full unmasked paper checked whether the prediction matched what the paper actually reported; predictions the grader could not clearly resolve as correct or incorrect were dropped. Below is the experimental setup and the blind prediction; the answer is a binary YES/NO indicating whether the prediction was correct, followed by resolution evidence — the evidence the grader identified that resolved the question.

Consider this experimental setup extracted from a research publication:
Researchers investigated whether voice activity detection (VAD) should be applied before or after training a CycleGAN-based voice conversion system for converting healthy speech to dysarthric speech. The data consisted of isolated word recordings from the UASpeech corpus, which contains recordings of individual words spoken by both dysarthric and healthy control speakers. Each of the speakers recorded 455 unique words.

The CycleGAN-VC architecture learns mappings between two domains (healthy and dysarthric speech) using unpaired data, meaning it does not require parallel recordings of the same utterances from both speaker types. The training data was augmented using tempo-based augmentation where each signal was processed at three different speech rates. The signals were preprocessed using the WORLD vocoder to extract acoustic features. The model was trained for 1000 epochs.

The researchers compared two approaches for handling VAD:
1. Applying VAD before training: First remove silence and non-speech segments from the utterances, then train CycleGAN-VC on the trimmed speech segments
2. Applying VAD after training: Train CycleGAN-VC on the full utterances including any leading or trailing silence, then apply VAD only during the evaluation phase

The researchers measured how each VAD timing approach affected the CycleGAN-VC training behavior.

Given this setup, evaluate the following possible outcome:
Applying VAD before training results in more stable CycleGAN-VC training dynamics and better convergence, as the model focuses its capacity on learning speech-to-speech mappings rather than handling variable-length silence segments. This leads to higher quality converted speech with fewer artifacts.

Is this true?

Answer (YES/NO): NO